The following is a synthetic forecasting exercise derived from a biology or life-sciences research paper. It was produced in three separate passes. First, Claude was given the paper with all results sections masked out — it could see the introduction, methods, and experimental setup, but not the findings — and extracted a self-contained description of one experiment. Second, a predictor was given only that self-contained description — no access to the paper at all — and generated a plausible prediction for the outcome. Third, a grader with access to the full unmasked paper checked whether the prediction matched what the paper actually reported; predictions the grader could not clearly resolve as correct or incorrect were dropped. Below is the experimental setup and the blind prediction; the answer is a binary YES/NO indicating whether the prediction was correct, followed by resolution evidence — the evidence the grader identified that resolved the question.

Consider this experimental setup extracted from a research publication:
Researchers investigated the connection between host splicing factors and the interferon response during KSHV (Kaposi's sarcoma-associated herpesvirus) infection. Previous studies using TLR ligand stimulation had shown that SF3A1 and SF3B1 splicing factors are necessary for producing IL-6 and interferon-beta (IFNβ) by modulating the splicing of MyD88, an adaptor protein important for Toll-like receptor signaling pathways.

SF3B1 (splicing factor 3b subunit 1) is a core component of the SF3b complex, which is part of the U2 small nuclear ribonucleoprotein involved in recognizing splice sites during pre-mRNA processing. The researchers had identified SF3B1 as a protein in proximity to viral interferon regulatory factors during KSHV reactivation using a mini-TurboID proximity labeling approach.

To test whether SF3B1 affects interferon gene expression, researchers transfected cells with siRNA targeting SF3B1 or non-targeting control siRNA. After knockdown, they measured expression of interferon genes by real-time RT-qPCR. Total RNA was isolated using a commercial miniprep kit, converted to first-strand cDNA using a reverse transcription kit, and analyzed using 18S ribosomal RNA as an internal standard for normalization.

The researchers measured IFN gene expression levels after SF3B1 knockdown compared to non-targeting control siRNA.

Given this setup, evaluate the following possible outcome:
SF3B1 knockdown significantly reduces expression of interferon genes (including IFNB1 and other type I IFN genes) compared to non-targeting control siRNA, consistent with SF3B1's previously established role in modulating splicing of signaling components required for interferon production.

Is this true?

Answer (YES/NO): YES